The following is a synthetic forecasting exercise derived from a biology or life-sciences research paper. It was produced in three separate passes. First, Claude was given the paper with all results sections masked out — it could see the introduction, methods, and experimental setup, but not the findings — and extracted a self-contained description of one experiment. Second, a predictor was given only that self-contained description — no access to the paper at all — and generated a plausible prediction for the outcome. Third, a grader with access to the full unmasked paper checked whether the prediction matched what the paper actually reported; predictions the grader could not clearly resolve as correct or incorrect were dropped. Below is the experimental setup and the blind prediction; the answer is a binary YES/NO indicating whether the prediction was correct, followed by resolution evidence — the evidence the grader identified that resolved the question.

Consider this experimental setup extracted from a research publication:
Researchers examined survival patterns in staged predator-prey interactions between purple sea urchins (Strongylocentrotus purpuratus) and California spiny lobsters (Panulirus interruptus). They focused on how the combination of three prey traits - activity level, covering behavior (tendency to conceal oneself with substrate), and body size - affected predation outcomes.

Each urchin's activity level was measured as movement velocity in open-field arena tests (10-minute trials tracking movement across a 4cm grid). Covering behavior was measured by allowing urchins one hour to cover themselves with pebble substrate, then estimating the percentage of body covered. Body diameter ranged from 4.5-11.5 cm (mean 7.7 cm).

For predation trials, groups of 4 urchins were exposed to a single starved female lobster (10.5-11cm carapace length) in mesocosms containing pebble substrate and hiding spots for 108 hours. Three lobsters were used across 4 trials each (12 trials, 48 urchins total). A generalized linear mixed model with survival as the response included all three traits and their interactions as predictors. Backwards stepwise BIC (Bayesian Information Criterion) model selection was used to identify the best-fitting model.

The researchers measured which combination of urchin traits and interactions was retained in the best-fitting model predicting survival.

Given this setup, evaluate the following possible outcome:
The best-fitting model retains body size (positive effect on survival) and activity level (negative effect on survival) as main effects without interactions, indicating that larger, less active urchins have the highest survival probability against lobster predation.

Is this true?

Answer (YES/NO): NO